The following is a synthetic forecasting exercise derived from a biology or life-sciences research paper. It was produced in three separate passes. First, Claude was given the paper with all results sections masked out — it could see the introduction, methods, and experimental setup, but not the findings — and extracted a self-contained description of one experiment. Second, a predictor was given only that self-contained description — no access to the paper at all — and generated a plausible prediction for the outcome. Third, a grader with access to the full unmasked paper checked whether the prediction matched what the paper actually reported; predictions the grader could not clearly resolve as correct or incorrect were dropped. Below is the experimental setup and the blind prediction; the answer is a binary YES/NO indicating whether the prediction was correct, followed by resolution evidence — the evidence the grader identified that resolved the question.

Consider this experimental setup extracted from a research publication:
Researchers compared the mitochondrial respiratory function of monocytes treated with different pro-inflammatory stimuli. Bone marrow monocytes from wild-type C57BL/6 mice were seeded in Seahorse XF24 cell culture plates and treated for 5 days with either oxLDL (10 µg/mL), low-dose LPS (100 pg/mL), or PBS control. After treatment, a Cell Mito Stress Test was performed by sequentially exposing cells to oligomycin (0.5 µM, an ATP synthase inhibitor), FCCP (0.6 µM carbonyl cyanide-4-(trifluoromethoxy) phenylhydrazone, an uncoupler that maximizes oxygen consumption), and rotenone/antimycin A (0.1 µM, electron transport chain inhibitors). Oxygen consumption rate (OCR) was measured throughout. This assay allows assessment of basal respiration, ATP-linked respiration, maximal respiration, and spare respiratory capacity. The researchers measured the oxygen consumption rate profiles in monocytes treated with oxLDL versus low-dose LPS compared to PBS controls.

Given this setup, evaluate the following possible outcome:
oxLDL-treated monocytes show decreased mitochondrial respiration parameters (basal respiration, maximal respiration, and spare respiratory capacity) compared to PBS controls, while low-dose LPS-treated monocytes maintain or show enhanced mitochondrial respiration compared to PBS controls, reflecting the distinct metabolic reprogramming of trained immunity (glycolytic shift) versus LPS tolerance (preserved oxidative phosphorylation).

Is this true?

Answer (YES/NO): NO